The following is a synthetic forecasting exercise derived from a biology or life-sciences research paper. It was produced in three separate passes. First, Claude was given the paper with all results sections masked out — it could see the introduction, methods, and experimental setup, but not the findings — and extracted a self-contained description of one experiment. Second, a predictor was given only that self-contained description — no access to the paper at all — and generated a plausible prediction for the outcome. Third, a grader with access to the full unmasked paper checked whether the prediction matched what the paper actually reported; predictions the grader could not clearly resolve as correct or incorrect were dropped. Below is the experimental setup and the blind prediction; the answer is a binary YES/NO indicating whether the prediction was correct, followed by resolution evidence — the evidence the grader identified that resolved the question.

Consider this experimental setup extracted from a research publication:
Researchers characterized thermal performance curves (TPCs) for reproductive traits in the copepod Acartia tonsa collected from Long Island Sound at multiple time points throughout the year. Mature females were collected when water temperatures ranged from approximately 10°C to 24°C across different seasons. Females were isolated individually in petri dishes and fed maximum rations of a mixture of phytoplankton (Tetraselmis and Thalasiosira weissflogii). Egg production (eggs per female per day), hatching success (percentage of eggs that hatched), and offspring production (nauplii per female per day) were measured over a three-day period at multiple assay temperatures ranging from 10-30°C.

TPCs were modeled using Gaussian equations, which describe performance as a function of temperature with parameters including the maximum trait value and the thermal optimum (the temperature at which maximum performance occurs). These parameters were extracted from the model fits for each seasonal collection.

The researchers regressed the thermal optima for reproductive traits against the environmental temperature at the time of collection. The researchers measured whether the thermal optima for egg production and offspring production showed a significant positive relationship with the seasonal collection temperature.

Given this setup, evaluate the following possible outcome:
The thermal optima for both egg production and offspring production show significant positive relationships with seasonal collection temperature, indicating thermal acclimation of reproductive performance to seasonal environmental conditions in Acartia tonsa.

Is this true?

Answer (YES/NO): NO